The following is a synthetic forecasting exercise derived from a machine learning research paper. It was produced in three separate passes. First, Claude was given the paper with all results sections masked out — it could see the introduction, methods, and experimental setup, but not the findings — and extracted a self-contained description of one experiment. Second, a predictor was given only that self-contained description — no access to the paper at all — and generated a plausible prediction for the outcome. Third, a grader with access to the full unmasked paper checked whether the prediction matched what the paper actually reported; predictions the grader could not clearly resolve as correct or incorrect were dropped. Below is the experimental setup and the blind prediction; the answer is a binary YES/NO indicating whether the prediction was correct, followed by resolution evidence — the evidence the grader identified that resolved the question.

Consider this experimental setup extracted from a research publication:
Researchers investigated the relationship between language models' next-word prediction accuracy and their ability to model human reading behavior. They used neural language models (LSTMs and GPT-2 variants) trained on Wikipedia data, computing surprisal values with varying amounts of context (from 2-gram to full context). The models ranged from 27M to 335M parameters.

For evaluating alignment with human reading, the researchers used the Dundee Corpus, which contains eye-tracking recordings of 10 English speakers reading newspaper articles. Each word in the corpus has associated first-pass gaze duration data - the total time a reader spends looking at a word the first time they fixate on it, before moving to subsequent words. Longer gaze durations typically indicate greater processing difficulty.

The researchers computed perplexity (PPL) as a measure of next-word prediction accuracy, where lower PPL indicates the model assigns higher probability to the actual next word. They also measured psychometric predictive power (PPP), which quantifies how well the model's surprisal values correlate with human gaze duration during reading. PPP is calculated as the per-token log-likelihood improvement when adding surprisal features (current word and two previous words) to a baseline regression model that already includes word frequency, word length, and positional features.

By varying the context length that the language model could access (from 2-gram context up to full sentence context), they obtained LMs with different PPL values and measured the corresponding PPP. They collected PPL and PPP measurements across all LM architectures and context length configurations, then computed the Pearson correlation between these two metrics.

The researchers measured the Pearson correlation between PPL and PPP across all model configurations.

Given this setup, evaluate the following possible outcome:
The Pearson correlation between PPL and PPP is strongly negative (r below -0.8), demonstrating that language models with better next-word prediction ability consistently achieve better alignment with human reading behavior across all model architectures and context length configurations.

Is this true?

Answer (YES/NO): NO